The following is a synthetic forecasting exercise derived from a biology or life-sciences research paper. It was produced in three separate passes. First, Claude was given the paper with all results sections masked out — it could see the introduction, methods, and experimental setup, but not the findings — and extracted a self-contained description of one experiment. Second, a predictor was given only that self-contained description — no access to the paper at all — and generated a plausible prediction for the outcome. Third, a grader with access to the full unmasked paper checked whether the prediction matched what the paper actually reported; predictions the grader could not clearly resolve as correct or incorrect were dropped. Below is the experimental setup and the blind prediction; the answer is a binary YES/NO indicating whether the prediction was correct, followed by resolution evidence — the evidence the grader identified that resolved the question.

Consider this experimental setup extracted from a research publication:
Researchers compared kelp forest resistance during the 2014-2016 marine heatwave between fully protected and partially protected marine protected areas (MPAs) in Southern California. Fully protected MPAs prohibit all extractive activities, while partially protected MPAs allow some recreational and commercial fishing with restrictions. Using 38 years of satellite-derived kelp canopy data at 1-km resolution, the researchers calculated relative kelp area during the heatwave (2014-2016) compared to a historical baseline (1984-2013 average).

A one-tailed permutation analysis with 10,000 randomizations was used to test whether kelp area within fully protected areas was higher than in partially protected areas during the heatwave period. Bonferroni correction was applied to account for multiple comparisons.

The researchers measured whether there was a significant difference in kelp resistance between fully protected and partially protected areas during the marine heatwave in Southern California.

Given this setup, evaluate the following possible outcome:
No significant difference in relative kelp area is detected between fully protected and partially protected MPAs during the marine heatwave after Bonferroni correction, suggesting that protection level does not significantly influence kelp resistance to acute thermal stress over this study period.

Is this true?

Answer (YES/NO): NO